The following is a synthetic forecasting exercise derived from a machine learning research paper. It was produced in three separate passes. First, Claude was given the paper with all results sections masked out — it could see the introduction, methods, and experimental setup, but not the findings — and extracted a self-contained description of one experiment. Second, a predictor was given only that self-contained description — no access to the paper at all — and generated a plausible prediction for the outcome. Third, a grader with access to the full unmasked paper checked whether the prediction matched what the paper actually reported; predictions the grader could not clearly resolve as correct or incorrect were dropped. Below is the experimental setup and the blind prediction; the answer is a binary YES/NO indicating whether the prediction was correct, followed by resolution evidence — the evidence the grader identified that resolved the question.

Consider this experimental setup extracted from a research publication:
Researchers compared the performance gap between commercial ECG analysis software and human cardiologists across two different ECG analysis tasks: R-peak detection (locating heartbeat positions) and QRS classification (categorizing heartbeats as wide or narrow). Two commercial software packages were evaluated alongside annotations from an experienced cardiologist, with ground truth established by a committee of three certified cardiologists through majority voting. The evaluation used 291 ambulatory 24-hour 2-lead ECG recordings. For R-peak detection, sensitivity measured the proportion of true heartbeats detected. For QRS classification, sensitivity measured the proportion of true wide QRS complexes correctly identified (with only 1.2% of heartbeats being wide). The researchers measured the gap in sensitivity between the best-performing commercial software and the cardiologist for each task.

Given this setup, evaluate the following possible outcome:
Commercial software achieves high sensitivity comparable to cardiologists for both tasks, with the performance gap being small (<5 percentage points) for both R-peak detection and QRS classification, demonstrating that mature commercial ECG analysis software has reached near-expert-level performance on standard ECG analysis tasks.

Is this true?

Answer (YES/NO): NO